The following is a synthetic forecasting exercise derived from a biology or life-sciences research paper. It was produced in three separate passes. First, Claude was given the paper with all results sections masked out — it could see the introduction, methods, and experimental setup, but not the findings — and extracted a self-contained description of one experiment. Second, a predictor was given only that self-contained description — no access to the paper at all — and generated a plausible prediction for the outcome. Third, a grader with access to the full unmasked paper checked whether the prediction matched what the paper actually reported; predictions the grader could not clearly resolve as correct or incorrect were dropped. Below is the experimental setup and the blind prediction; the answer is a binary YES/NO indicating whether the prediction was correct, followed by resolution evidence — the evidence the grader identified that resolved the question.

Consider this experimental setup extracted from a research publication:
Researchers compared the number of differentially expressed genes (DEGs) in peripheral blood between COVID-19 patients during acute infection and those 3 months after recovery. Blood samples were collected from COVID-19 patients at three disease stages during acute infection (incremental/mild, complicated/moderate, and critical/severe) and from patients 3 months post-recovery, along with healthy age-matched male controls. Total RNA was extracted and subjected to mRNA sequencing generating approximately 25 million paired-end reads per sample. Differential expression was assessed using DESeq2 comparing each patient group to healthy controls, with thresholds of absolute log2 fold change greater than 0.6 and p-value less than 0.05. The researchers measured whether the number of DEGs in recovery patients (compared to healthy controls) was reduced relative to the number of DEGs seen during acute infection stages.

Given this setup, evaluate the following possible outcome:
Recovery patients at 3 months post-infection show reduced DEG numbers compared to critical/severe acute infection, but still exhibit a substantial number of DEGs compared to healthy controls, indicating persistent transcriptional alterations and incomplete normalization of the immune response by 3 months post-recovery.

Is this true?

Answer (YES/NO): YES